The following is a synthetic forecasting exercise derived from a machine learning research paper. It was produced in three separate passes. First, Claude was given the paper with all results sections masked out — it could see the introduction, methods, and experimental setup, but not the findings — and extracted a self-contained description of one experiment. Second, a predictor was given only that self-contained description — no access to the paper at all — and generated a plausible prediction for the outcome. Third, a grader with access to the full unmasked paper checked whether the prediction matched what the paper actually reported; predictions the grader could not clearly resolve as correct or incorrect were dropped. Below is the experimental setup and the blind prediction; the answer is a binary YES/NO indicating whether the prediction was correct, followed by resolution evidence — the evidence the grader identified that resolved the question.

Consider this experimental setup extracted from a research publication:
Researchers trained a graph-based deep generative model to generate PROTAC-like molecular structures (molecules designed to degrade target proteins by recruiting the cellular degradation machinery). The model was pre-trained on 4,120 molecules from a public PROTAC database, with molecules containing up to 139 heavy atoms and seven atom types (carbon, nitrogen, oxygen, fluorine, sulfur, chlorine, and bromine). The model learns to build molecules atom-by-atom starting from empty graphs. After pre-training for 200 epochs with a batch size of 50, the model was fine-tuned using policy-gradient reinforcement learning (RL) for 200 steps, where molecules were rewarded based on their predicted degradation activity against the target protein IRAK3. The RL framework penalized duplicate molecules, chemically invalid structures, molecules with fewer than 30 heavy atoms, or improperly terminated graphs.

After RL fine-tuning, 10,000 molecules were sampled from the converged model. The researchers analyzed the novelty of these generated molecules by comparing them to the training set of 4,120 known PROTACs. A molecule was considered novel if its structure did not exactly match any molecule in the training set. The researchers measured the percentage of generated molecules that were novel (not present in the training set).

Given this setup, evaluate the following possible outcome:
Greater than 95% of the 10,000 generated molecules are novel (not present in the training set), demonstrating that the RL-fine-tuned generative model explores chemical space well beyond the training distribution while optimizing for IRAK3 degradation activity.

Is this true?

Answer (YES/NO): YES